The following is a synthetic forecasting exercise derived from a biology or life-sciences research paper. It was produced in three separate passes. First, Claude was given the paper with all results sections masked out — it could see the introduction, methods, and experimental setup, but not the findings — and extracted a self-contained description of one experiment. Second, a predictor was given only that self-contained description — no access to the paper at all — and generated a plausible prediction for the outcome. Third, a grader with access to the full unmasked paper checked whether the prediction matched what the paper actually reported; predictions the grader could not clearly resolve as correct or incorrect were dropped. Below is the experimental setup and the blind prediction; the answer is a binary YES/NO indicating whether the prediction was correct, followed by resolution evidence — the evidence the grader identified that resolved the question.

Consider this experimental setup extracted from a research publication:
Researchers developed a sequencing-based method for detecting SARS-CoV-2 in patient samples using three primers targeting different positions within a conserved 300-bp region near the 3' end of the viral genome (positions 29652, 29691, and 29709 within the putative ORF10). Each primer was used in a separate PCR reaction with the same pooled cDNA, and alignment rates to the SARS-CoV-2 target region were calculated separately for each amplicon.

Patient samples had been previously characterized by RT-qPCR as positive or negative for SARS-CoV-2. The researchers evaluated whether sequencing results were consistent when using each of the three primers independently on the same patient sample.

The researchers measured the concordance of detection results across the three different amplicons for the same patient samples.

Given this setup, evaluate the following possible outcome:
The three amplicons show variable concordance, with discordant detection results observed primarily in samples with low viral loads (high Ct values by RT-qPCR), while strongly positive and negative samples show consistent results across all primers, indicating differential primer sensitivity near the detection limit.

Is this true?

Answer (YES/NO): YES